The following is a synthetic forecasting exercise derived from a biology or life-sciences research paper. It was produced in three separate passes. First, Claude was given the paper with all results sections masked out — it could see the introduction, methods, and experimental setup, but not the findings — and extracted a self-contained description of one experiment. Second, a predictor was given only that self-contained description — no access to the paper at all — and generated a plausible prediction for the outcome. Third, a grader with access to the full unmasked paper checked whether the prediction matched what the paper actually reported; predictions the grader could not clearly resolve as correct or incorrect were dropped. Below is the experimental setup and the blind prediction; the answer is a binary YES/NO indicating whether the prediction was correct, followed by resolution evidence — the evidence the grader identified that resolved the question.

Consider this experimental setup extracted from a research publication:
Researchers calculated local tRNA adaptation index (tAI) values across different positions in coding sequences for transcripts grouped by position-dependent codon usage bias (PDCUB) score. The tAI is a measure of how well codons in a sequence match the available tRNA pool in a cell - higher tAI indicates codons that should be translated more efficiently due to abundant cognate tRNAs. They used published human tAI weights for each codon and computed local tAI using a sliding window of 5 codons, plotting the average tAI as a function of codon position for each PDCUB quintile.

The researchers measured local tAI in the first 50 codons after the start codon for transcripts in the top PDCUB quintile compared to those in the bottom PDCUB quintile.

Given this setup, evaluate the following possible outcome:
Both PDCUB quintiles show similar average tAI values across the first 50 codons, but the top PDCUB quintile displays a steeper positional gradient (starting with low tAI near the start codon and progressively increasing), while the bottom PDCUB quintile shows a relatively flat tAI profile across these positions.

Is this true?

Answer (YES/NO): NO